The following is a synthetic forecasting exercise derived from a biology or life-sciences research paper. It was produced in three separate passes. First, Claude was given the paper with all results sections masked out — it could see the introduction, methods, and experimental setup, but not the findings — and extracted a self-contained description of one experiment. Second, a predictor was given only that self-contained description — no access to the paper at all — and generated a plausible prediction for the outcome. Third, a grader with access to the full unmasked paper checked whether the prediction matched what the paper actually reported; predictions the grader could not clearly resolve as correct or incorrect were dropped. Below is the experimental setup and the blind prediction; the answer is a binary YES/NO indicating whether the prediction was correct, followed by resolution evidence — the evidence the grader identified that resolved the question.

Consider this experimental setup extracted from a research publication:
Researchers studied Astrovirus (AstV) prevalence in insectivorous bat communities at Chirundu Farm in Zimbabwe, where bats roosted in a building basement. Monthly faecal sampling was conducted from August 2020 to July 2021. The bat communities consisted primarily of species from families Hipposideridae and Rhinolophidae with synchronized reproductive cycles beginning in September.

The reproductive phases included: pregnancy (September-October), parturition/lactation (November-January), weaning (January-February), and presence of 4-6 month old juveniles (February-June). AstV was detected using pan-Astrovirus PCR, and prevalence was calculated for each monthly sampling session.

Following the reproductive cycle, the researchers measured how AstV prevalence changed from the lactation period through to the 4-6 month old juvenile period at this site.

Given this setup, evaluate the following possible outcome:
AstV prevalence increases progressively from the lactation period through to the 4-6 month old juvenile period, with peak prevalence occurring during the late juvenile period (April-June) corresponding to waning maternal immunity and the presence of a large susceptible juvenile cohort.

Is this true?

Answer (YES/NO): NO